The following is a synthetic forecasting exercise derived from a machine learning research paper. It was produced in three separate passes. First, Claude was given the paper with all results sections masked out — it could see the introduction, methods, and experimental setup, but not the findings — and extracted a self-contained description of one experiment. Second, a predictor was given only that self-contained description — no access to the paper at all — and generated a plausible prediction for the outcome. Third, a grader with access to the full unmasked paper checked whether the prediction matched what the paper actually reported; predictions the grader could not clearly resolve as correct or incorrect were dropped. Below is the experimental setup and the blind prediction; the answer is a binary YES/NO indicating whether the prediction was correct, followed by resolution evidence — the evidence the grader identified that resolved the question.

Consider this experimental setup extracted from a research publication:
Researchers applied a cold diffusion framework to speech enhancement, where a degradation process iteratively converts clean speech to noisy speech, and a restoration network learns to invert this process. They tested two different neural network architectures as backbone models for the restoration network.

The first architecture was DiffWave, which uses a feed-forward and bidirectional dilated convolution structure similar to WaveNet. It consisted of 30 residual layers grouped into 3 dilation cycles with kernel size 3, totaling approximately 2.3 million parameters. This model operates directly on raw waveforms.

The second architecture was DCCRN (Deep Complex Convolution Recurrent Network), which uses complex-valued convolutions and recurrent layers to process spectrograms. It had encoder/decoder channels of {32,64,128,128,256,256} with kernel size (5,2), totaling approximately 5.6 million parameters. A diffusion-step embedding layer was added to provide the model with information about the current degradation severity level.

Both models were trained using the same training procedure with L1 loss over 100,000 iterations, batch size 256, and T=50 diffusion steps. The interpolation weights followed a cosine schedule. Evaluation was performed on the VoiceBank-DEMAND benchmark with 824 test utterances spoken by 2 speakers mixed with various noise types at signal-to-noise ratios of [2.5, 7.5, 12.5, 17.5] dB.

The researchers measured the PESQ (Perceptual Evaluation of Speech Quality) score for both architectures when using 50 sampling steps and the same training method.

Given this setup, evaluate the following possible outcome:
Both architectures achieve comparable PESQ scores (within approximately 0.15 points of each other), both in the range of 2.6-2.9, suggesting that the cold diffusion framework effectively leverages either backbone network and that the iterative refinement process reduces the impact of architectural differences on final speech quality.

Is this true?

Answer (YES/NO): NO